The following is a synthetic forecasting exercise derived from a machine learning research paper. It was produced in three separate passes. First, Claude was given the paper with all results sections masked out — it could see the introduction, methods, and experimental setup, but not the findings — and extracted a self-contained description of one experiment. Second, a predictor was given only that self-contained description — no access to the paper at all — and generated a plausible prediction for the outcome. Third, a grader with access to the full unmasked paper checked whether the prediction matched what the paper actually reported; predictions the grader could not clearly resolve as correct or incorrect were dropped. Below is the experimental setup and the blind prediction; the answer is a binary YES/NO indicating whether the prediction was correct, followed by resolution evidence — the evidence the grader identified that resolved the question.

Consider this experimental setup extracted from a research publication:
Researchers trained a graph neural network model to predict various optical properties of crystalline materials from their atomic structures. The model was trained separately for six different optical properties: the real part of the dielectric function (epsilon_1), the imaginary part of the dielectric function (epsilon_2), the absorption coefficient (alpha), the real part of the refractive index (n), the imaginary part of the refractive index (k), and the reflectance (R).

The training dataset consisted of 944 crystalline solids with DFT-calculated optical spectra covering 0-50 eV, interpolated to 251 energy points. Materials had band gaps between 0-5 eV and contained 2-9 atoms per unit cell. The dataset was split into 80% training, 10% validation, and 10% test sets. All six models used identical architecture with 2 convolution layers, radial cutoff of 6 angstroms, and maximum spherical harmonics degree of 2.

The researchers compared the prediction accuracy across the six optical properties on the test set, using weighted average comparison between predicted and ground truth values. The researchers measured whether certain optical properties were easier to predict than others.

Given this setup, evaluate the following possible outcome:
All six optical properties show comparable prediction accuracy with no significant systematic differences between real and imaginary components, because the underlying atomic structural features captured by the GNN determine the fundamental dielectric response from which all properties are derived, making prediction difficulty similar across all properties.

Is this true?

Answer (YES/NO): NO